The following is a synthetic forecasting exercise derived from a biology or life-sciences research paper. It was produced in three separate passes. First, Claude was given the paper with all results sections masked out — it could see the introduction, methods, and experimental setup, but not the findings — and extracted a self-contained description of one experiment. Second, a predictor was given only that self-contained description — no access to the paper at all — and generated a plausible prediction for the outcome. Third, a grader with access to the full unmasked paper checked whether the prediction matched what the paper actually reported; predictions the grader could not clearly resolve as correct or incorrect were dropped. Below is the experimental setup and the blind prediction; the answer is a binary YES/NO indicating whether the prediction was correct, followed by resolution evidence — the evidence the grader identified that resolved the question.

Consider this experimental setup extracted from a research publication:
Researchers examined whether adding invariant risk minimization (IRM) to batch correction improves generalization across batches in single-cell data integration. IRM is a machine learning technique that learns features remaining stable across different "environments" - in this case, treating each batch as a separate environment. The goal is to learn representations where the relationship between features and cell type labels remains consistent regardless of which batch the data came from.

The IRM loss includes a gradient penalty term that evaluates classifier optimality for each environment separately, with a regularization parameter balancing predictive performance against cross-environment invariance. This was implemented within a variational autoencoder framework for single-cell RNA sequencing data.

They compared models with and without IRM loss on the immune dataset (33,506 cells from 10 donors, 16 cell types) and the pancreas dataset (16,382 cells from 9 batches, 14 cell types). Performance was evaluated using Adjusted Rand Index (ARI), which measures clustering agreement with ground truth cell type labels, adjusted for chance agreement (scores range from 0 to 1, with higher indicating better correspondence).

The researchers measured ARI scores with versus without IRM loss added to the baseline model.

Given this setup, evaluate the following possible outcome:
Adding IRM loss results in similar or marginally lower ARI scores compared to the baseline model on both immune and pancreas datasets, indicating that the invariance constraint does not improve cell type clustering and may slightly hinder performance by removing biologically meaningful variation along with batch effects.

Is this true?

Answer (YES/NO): NO